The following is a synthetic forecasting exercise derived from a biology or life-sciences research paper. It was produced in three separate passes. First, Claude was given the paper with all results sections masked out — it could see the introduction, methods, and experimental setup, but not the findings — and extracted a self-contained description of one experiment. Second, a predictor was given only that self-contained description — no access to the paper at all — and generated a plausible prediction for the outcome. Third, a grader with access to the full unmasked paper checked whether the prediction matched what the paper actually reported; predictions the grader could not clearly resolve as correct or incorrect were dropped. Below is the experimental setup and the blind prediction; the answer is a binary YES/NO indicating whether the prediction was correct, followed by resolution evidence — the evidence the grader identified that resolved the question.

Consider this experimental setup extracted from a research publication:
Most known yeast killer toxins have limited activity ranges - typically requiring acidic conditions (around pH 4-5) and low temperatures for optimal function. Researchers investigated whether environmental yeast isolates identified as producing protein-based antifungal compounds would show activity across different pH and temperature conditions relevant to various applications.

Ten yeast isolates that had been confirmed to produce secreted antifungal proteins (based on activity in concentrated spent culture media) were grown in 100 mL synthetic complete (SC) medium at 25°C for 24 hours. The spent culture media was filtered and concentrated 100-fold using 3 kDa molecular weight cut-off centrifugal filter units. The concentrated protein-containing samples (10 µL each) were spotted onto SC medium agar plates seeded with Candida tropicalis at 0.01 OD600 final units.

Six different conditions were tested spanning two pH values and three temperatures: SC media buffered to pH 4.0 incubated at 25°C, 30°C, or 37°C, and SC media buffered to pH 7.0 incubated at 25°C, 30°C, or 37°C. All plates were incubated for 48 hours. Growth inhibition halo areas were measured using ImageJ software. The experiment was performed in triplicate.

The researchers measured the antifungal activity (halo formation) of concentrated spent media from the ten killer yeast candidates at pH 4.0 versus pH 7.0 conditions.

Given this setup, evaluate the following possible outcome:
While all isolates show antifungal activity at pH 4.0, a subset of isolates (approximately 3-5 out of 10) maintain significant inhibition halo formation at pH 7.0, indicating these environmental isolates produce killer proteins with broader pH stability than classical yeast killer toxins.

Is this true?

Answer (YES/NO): YES